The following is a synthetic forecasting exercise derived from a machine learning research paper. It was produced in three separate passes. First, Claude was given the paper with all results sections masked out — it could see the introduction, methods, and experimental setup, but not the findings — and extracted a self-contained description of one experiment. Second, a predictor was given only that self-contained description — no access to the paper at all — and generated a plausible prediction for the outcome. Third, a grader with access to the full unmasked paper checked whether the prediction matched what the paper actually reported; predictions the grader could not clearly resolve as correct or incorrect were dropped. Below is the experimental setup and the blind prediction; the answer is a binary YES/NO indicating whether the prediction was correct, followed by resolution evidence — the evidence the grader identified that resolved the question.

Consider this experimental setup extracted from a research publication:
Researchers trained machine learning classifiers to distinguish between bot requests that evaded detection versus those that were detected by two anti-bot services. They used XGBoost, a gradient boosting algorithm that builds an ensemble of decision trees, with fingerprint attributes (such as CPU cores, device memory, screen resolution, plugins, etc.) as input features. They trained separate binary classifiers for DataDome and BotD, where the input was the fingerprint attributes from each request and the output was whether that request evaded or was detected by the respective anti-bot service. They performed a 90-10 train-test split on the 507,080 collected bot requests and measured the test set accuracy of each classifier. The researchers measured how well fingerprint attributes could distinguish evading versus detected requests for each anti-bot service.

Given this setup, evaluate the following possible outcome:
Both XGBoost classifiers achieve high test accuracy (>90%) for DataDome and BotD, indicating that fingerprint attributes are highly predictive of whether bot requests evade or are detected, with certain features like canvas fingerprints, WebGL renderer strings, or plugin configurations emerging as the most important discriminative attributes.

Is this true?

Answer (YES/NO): NO